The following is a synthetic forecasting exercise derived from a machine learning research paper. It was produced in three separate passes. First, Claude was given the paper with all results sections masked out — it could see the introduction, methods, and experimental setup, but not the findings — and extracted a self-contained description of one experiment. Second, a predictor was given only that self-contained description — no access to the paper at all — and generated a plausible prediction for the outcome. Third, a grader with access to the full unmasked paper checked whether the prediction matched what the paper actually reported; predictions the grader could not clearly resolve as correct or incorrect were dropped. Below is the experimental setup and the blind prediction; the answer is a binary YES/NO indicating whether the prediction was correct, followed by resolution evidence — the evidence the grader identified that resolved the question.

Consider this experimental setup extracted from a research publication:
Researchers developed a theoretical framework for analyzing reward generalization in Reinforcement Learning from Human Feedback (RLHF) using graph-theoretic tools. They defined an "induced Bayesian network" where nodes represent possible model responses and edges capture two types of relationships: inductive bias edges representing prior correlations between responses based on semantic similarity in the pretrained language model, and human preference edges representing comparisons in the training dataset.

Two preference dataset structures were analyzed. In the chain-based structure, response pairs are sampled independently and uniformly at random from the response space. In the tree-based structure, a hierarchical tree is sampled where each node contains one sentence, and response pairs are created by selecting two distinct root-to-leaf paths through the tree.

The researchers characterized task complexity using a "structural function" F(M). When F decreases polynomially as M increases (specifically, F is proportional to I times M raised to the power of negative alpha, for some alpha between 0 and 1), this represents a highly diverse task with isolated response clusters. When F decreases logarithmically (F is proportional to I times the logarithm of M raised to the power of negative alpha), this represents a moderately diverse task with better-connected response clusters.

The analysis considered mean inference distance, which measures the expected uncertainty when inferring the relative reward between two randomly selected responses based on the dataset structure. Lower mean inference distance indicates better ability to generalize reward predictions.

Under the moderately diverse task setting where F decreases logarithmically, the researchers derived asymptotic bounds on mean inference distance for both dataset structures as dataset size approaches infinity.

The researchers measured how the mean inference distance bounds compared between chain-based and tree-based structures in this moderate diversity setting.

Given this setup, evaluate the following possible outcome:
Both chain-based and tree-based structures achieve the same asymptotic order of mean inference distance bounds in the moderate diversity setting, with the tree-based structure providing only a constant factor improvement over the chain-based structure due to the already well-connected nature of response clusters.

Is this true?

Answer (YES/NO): YES